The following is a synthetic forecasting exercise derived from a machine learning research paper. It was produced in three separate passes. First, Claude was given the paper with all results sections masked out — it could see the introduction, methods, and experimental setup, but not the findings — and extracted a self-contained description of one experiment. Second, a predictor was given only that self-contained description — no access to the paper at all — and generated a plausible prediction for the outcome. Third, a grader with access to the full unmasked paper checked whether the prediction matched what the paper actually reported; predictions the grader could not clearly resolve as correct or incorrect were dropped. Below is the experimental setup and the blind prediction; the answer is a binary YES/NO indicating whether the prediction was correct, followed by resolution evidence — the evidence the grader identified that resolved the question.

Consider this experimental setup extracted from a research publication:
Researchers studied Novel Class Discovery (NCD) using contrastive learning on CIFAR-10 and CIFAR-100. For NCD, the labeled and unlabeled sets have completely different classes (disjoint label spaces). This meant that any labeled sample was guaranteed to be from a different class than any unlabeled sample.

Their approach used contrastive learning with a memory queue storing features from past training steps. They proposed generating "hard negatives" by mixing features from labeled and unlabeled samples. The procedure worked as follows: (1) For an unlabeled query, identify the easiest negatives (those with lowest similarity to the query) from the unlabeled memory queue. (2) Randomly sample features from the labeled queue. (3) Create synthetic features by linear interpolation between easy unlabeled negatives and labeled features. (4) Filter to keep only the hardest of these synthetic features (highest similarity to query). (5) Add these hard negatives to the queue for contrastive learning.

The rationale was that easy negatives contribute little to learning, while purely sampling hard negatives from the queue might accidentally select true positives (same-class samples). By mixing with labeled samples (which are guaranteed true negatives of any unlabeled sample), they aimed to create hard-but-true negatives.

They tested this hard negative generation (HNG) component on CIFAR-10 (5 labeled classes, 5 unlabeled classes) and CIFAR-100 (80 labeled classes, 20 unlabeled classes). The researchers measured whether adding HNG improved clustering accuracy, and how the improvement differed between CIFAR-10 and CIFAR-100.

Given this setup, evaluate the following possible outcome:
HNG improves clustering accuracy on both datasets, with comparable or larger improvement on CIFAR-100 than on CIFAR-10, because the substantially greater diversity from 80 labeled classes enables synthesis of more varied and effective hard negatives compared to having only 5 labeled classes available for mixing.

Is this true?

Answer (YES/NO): NO